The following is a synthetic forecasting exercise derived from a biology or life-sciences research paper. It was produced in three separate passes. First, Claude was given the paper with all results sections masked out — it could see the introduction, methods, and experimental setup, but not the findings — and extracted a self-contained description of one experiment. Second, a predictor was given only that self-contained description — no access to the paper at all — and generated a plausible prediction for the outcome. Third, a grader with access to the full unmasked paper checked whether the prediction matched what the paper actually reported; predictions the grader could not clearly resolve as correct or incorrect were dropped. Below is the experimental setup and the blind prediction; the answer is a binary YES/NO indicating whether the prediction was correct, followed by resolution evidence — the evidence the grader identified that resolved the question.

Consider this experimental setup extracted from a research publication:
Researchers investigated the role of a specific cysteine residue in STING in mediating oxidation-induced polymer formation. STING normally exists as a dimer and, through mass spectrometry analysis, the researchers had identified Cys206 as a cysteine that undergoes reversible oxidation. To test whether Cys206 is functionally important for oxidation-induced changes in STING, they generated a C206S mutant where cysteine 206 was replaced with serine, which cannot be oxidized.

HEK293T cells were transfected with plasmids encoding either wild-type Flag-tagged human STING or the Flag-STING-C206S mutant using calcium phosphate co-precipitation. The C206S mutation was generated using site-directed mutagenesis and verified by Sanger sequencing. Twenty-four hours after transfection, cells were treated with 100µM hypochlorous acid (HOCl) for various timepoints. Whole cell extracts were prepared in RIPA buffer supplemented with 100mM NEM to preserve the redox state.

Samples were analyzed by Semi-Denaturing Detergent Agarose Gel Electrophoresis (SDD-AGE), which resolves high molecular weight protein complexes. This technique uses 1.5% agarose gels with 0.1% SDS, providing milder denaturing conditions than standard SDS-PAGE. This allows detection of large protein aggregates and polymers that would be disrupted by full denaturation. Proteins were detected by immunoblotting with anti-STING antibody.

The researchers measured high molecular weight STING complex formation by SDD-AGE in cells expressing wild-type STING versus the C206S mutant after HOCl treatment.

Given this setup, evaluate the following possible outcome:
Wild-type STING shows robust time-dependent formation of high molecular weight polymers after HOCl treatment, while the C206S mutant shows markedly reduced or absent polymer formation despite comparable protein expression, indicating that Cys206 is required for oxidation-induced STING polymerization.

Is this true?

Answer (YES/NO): YES